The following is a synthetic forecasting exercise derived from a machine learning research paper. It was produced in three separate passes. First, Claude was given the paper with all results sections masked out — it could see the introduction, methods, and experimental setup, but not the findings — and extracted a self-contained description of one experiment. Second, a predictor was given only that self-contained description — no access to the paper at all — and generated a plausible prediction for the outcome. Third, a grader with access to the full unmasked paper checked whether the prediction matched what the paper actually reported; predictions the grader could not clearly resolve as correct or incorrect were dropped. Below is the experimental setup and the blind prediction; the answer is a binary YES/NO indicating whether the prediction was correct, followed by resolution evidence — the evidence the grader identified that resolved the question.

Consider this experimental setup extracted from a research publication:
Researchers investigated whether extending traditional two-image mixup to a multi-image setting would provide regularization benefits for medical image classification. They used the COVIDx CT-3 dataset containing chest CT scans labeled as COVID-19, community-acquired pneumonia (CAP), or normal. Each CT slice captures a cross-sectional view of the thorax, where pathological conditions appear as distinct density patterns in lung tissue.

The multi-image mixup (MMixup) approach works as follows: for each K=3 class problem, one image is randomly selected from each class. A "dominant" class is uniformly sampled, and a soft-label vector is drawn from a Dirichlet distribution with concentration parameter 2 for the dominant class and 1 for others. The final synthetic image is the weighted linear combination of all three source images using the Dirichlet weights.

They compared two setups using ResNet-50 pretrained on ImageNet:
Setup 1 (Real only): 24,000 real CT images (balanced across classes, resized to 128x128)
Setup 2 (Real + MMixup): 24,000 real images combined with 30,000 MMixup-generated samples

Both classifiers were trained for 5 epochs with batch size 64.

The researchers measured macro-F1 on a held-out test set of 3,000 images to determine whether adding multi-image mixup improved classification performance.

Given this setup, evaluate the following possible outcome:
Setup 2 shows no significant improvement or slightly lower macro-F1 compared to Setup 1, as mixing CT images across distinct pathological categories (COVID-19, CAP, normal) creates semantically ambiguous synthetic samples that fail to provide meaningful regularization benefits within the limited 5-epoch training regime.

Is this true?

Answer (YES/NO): YES